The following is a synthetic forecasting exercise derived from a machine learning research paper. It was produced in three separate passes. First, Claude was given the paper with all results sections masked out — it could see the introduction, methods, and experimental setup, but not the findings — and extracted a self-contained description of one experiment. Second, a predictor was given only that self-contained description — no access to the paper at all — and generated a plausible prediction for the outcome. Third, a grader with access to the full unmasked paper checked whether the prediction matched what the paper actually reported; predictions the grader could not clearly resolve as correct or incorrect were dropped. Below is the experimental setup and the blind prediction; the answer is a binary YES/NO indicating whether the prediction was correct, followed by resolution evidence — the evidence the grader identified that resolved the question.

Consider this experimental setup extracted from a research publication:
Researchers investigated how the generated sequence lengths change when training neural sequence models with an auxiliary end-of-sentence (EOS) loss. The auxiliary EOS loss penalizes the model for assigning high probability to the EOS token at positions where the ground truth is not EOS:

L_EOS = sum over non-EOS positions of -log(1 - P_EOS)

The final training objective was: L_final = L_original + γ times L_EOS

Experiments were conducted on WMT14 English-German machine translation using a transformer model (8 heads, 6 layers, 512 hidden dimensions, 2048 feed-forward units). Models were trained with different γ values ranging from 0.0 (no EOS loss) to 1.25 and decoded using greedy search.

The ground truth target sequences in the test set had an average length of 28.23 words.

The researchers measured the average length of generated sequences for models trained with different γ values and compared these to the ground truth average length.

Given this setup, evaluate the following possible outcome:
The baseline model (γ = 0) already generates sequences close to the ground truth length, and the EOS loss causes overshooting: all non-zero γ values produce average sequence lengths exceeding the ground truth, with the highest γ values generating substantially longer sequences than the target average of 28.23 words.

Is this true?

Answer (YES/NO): NO